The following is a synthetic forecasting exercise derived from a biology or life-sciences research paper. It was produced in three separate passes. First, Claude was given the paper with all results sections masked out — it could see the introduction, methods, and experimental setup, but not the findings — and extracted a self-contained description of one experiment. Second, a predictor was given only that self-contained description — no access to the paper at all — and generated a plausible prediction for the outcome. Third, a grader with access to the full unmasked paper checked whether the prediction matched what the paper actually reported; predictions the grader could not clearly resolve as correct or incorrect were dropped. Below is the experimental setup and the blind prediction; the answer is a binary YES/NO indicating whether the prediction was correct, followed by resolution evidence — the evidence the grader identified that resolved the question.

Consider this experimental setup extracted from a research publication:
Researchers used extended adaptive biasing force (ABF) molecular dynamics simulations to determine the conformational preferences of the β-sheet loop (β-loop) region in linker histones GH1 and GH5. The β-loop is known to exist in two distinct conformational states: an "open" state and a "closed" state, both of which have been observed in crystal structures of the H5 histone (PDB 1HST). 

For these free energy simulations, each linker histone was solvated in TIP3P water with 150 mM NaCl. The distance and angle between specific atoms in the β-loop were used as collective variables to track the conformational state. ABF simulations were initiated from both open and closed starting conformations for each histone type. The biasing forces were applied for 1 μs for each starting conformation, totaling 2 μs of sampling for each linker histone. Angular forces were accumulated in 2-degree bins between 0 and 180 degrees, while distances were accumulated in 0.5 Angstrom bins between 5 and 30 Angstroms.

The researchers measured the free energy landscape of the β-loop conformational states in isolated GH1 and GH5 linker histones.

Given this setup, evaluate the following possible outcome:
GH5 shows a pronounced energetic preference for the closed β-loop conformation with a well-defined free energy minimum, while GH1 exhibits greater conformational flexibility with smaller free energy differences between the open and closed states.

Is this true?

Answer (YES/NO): YES